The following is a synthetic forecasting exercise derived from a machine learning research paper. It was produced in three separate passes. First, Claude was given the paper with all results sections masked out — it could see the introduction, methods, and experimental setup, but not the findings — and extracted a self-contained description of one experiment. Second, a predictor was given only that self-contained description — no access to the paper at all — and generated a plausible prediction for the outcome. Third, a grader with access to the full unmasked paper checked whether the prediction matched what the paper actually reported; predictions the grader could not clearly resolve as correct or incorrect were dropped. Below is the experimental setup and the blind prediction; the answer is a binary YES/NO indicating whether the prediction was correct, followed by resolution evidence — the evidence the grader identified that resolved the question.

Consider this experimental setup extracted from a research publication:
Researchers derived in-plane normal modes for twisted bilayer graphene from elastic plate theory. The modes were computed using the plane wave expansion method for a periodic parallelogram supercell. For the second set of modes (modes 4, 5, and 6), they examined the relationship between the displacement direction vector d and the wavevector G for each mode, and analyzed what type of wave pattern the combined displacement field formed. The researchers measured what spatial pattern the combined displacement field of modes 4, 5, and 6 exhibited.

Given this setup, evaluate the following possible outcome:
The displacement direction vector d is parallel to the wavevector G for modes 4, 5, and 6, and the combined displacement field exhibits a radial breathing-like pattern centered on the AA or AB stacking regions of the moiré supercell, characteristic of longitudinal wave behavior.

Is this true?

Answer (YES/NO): YES